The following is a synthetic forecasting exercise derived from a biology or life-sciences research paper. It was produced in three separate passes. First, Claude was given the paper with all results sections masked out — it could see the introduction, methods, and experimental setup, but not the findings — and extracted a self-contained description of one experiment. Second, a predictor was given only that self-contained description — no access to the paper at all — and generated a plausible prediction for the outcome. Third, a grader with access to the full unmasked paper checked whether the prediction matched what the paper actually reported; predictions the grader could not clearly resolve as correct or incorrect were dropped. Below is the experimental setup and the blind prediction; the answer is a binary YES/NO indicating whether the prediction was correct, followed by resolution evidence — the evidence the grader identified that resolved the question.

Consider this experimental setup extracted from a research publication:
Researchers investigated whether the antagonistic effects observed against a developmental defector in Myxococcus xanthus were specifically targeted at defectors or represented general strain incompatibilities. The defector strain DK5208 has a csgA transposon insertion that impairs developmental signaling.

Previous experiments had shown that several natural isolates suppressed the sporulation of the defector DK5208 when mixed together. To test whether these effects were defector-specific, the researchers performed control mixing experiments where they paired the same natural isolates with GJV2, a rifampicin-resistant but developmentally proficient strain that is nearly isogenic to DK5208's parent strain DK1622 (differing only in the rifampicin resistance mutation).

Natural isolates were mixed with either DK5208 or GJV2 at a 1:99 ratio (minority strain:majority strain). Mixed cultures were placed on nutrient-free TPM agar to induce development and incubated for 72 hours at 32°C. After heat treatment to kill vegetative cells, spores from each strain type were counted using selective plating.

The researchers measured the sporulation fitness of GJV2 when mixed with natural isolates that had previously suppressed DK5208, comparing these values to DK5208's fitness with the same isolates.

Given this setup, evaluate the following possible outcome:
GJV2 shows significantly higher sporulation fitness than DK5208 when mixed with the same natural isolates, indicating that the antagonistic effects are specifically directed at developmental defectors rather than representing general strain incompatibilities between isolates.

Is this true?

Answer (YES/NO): NO